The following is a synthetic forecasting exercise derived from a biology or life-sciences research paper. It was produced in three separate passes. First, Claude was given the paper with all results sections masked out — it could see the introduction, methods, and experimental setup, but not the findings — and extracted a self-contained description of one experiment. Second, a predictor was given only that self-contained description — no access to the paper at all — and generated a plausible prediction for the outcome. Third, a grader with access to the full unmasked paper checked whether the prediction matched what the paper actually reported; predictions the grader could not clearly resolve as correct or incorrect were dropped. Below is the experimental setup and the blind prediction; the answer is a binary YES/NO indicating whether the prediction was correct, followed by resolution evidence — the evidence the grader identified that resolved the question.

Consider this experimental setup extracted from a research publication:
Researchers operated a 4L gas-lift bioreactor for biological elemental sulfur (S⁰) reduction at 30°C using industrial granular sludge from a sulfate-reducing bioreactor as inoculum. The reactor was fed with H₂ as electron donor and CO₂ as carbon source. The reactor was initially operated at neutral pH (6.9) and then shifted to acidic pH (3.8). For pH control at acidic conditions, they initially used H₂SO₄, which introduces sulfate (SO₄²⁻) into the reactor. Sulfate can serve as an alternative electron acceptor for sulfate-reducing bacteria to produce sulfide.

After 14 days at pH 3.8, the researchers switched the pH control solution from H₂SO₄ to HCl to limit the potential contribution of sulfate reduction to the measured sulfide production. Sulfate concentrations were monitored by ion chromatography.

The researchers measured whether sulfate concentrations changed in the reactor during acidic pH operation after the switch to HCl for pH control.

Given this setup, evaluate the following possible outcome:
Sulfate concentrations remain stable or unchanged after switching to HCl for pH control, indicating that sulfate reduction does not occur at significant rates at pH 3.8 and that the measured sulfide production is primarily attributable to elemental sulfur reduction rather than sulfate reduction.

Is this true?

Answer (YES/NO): NO